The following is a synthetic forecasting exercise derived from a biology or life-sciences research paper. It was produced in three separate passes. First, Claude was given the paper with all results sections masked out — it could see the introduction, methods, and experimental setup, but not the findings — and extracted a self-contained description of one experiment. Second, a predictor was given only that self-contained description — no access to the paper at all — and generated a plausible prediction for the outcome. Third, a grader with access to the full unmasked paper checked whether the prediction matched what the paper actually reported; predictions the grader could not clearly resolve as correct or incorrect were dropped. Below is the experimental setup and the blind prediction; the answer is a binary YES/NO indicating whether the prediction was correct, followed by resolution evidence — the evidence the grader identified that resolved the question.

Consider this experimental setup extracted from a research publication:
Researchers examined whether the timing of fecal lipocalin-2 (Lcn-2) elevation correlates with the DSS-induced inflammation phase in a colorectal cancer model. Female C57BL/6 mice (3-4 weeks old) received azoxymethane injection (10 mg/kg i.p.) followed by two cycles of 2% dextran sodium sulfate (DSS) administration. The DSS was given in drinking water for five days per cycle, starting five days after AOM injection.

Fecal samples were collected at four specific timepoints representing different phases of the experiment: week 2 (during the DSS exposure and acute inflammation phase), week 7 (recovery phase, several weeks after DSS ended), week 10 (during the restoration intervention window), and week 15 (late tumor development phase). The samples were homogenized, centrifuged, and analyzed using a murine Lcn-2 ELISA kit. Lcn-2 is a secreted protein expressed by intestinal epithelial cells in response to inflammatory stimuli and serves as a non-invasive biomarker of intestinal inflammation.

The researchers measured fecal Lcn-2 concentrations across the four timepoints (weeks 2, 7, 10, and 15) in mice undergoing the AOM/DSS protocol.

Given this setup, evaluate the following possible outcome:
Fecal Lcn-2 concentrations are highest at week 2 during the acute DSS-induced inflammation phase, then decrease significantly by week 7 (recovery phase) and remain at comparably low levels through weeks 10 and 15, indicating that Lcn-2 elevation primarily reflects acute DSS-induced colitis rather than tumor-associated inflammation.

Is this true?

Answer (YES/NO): NO